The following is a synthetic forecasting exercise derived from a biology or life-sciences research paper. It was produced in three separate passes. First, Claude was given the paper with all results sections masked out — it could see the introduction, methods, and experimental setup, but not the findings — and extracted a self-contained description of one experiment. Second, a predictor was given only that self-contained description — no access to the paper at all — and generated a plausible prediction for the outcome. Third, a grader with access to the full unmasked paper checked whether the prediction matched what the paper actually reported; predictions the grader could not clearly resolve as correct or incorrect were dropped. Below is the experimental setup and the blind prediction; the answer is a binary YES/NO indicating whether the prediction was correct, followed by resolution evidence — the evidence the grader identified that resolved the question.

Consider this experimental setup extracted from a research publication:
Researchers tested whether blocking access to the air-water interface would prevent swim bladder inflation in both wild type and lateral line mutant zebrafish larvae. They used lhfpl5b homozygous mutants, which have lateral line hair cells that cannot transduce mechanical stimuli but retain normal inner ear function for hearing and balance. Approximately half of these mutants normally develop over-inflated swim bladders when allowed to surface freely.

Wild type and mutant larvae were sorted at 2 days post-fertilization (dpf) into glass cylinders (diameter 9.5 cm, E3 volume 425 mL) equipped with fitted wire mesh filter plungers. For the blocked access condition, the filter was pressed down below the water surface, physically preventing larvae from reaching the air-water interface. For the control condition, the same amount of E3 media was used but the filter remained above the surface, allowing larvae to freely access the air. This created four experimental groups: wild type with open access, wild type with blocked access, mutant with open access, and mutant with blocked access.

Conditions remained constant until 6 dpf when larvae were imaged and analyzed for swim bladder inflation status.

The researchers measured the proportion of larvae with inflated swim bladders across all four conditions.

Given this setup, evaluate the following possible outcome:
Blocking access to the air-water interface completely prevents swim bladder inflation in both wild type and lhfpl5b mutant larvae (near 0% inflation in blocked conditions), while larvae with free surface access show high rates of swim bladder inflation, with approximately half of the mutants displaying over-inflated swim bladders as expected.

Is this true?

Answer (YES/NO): NO